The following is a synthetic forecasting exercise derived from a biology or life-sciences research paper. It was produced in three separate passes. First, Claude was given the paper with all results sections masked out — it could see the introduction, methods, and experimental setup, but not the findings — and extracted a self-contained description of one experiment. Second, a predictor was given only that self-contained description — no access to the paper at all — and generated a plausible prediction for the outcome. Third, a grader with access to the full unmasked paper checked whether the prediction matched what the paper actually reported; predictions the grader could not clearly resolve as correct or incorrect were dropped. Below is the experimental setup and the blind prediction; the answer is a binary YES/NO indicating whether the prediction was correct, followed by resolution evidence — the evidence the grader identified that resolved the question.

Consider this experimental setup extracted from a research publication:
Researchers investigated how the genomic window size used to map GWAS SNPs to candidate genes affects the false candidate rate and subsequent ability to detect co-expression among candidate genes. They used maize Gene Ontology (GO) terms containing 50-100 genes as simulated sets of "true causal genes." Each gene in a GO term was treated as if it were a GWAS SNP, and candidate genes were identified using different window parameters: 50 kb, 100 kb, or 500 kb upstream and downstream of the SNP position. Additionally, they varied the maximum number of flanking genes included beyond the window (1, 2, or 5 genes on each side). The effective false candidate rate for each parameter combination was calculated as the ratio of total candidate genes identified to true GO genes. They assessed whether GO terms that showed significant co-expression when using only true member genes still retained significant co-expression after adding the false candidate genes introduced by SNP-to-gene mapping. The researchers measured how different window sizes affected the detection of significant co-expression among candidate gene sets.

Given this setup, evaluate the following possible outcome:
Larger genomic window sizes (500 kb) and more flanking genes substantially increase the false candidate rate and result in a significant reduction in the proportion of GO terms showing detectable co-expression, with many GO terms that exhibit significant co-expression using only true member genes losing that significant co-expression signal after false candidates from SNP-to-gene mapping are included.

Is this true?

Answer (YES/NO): YES